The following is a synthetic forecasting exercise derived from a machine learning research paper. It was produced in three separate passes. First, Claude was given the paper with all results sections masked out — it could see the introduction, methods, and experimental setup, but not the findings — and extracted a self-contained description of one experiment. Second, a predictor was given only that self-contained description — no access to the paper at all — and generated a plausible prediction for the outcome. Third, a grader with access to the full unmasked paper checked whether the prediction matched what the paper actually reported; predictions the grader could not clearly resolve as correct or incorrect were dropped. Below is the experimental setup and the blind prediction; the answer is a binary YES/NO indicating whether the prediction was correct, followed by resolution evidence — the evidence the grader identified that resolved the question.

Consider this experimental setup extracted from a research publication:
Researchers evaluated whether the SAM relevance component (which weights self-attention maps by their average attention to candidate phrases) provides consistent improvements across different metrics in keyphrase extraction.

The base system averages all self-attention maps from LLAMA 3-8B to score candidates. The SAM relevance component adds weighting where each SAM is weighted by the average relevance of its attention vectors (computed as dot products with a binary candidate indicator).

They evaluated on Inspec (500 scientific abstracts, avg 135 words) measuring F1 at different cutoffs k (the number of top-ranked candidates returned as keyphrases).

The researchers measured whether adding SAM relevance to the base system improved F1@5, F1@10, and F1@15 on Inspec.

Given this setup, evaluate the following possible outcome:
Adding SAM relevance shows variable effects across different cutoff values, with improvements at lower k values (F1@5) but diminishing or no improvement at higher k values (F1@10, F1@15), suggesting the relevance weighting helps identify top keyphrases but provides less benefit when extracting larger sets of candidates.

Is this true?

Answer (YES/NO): NO